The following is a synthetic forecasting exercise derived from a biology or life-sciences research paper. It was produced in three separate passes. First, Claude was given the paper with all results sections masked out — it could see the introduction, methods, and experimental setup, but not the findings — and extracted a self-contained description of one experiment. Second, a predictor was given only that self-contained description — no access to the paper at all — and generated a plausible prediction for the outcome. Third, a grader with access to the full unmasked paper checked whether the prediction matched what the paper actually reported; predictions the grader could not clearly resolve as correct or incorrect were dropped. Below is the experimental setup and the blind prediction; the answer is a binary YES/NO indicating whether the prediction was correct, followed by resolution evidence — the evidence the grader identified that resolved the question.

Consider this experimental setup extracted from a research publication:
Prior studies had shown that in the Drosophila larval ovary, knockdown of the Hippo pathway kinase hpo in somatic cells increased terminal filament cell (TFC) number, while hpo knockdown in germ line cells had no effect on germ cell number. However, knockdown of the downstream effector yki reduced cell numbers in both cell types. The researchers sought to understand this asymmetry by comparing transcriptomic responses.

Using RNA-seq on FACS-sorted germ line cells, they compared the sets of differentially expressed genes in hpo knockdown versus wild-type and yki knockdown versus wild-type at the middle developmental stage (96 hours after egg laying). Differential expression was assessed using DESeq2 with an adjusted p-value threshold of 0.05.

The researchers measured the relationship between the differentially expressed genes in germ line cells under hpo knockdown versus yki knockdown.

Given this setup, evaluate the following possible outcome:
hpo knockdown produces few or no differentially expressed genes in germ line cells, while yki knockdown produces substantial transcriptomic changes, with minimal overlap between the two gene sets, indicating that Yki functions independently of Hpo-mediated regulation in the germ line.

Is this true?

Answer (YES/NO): NO